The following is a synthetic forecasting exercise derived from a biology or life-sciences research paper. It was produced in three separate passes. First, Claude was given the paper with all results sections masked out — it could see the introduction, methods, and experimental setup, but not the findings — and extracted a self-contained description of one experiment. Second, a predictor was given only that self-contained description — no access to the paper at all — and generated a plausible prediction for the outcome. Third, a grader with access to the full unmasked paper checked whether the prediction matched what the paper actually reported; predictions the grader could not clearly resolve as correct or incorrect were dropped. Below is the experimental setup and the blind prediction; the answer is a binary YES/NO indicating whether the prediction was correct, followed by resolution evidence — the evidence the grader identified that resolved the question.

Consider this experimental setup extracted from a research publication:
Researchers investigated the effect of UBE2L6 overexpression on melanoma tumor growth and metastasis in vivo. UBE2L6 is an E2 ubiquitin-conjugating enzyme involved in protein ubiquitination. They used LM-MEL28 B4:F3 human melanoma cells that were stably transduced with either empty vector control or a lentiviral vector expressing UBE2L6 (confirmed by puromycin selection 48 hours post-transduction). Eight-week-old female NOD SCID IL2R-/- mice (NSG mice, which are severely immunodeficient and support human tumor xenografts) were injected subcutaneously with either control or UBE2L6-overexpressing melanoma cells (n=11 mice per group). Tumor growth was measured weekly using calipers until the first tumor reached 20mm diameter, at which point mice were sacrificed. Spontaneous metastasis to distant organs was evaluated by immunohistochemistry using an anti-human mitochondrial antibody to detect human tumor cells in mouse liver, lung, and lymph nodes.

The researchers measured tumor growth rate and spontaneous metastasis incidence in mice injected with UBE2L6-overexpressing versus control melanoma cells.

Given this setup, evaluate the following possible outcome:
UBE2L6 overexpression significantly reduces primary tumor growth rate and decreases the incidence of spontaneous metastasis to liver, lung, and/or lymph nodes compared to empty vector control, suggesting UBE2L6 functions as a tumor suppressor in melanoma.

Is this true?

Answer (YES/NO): NO